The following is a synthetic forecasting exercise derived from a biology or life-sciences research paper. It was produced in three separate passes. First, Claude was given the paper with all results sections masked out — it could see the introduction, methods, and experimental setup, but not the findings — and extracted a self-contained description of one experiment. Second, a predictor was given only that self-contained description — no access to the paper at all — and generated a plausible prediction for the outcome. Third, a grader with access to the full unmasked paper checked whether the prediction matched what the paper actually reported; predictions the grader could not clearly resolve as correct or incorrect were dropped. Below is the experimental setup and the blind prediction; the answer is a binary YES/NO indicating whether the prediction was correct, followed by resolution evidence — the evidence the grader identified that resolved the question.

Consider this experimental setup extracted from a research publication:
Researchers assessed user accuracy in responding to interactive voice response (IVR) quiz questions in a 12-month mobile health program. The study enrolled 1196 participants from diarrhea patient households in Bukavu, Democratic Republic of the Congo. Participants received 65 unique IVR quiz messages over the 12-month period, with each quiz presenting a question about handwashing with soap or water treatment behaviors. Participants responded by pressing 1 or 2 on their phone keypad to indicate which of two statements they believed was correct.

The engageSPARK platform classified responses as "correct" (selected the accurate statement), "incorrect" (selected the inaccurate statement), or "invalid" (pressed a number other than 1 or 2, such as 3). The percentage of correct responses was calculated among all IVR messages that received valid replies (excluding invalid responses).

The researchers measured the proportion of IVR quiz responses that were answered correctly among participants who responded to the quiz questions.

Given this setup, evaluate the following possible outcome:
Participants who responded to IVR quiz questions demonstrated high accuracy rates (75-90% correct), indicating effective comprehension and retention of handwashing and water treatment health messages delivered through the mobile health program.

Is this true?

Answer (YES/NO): NO